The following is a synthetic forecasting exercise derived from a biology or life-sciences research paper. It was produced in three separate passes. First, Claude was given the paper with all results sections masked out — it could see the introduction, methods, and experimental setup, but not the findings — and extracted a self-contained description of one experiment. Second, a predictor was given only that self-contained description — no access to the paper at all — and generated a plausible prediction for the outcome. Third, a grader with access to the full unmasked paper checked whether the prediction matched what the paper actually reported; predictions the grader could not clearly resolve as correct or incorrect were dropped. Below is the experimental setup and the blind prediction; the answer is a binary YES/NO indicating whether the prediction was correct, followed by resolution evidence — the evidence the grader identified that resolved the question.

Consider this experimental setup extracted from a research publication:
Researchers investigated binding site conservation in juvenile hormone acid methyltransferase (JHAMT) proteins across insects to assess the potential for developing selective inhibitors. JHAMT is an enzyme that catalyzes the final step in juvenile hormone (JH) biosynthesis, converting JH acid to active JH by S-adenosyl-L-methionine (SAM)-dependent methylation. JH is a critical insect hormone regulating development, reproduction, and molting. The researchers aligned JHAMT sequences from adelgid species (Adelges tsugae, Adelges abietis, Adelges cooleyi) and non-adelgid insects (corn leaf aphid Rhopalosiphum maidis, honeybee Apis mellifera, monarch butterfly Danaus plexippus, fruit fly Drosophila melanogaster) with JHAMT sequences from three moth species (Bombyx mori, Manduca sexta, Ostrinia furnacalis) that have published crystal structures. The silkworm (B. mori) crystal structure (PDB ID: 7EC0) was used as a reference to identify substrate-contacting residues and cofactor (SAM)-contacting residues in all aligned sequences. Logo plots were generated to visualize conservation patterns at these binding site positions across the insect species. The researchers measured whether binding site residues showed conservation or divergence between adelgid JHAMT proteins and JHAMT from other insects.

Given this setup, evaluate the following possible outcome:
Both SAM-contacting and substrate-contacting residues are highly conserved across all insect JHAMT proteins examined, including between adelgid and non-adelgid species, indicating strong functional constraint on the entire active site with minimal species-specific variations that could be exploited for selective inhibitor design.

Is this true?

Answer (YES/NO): NO